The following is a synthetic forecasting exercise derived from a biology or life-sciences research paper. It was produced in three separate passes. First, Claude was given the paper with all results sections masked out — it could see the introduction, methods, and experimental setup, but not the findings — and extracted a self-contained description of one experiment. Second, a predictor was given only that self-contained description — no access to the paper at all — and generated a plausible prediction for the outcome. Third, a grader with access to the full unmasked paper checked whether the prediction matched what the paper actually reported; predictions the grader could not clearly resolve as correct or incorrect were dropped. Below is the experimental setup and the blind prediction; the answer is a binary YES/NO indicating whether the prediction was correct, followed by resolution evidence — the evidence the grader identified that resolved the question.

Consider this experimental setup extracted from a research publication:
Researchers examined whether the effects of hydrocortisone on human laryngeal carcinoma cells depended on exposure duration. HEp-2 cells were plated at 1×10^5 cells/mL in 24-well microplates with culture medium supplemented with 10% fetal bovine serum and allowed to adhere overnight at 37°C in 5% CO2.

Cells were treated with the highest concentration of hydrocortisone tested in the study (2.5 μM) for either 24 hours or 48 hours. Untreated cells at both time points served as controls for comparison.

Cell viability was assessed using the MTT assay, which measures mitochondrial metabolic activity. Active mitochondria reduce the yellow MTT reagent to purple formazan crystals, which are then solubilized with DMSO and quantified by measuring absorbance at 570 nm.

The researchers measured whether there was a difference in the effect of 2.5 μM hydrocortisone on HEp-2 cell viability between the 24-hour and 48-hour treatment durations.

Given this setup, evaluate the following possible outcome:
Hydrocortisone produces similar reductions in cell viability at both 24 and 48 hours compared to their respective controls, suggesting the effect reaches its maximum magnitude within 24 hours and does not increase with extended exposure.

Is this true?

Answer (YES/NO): NO